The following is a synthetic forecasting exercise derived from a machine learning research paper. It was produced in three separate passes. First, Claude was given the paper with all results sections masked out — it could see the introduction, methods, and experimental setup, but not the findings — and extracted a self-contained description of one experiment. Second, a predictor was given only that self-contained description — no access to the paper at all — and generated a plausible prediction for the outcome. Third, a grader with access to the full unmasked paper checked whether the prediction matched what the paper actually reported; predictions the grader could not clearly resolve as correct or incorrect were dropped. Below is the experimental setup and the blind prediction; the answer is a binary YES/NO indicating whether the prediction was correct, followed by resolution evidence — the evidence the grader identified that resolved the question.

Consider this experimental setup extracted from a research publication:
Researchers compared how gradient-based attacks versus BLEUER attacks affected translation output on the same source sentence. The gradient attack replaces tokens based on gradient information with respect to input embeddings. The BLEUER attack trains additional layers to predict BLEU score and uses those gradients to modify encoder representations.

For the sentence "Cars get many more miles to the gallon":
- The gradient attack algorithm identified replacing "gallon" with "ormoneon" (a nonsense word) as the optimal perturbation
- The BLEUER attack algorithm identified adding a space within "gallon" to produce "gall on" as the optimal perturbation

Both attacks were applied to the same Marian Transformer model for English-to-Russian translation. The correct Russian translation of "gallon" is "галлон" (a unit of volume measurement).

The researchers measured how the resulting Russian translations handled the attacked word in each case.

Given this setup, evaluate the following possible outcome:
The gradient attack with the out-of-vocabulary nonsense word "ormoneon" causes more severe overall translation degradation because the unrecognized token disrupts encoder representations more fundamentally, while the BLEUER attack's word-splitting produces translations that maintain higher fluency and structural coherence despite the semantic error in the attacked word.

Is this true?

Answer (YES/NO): NO